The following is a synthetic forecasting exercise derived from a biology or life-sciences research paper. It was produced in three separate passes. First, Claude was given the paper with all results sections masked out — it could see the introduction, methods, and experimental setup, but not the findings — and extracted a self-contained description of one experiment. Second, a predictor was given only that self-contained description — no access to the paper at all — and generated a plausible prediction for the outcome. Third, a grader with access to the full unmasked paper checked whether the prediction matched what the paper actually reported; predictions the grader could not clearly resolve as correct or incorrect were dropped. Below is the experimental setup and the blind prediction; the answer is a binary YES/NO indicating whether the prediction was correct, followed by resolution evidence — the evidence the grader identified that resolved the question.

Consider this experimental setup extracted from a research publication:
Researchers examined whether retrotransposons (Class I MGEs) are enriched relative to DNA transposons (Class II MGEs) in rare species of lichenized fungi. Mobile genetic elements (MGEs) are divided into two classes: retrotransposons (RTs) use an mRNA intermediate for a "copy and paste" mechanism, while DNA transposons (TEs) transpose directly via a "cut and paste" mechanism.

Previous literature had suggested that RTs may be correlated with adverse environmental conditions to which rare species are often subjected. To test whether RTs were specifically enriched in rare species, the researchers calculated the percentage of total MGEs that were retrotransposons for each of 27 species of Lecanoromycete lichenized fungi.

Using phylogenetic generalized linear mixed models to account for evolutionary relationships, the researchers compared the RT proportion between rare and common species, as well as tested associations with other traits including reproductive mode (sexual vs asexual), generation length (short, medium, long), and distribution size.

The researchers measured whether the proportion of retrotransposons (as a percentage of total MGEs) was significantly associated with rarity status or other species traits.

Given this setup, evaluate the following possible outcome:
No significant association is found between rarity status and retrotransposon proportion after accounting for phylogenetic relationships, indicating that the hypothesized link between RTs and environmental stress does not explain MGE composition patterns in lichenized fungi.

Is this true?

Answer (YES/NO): YES